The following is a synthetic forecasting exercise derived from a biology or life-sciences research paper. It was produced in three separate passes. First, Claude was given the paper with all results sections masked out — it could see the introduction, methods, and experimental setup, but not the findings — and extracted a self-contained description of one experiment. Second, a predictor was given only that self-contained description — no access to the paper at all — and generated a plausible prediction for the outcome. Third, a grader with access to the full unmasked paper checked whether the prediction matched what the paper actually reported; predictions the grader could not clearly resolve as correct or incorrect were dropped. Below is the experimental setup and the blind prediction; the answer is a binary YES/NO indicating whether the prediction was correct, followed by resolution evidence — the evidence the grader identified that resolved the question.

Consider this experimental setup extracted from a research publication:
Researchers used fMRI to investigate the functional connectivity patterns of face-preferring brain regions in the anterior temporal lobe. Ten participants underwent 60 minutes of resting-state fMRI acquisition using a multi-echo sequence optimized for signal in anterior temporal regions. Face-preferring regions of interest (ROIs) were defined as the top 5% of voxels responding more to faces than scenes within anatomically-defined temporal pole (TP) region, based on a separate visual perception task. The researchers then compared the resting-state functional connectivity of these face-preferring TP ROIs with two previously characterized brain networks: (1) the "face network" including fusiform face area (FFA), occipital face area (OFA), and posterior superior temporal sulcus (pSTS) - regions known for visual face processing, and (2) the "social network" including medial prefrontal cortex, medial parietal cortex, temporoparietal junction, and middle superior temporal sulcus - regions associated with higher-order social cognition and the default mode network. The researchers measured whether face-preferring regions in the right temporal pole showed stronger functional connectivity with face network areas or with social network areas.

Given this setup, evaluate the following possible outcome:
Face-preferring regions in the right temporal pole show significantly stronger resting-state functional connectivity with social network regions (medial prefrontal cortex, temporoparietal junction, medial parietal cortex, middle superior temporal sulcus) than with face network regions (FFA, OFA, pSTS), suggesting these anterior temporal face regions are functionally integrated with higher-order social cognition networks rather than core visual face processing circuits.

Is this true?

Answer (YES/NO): YES